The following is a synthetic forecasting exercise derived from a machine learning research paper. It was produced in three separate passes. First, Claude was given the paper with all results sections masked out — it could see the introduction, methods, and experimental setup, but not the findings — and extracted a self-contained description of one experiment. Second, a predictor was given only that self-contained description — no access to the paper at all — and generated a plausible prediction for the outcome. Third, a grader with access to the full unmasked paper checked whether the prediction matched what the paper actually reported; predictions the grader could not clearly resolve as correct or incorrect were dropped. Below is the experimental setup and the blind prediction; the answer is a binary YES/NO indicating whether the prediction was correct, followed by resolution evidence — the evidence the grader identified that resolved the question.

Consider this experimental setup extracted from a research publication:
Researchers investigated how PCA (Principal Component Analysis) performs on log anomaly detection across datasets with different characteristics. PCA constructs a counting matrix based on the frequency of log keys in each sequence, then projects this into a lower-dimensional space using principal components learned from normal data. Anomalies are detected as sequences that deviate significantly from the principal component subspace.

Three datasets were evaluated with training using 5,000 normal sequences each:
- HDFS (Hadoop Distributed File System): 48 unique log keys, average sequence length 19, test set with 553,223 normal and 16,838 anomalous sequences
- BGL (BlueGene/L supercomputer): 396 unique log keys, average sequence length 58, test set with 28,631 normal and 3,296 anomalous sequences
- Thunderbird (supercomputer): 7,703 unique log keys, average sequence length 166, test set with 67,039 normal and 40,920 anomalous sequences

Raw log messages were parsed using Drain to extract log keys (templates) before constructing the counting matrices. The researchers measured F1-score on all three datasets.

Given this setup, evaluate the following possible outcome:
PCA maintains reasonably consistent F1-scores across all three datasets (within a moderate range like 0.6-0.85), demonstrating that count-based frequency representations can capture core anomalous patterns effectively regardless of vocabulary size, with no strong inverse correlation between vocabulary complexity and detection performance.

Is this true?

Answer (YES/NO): NO